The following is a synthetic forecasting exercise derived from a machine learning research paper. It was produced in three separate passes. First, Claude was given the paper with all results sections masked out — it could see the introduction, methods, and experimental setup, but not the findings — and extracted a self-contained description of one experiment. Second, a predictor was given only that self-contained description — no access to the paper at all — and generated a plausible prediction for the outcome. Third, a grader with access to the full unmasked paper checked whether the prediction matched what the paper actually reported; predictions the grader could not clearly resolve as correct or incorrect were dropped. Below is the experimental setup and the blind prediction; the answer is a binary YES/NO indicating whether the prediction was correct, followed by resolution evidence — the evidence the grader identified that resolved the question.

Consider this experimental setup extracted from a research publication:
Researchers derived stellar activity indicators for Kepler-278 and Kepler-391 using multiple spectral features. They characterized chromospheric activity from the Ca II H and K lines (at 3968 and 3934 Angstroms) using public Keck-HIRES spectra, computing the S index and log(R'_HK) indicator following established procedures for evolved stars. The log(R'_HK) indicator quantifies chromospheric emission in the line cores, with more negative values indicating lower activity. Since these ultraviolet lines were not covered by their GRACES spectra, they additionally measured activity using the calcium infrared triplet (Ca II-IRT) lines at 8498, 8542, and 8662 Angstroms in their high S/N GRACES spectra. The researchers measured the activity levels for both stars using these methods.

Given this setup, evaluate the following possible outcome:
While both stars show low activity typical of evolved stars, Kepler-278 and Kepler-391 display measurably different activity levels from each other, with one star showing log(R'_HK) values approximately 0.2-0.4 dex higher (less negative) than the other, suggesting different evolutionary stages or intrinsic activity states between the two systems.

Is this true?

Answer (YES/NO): NO